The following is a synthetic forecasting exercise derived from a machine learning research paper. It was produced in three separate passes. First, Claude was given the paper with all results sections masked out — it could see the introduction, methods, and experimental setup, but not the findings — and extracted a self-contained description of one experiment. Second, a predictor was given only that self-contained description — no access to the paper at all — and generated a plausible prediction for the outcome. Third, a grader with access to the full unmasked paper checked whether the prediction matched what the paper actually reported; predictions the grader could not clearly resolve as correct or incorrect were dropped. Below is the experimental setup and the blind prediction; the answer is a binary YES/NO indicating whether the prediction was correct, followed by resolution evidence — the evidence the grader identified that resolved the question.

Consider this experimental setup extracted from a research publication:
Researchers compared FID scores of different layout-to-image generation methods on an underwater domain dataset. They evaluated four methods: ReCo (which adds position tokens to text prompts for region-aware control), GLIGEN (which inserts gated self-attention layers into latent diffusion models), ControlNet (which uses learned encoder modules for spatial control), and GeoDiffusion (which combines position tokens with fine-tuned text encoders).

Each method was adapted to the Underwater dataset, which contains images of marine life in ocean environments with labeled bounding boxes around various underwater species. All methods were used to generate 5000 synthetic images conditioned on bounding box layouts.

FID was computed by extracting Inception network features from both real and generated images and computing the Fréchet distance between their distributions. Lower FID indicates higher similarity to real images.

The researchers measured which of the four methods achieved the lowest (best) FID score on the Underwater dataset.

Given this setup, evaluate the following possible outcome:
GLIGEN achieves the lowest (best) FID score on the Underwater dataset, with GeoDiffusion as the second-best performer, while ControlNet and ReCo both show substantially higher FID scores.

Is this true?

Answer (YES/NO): NO